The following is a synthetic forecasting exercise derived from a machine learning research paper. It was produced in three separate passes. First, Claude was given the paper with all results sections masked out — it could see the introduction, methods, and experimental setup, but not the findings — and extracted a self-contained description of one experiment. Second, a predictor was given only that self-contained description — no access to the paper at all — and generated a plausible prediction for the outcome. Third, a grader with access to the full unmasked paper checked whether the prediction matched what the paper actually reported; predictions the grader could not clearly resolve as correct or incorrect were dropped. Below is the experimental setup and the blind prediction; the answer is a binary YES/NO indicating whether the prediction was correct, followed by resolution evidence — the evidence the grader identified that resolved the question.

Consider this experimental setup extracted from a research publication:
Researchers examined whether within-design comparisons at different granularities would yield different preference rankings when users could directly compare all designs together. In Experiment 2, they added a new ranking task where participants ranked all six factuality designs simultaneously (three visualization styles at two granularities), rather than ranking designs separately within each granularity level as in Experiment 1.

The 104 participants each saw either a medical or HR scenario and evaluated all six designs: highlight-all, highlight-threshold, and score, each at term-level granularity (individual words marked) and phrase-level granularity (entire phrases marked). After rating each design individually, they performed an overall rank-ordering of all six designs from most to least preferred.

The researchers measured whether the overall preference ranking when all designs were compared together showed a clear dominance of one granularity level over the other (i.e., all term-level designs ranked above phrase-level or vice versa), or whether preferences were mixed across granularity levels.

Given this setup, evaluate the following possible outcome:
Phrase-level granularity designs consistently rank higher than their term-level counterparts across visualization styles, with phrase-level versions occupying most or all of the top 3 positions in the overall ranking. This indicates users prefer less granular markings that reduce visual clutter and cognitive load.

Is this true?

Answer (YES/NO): YES